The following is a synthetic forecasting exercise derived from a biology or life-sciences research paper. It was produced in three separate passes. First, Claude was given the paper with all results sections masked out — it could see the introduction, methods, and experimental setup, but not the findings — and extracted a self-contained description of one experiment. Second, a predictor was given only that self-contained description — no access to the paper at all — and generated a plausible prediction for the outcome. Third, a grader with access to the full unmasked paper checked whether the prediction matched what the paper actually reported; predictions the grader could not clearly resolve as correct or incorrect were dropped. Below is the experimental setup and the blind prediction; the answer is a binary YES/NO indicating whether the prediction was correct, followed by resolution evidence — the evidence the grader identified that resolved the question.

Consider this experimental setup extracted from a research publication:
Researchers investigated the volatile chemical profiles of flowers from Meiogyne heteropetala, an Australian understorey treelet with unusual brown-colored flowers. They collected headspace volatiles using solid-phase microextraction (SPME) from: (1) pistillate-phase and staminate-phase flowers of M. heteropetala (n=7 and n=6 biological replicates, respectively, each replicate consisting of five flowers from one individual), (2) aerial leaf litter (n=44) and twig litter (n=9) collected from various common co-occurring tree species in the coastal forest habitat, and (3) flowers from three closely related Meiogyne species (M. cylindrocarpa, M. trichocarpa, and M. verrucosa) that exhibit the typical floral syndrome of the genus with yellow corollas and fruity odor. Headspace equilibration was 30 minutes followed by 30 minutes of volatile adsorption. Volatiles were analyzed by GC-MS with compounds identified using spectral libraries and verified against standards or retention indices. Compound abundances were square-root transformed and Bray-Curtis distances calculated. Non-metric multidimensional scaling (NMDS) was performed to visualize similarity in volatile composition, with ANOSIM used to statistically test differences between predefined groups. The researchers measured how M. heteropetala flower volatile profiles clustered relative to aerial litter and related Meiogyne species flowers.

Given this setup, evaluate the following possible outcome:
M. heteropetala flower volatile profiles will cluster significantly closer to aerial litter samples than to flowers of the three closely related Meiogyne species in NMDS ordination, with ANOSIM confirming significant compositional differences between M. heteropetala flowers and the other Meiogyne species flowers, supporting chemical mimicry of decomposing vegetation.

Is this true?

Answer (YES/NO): YES